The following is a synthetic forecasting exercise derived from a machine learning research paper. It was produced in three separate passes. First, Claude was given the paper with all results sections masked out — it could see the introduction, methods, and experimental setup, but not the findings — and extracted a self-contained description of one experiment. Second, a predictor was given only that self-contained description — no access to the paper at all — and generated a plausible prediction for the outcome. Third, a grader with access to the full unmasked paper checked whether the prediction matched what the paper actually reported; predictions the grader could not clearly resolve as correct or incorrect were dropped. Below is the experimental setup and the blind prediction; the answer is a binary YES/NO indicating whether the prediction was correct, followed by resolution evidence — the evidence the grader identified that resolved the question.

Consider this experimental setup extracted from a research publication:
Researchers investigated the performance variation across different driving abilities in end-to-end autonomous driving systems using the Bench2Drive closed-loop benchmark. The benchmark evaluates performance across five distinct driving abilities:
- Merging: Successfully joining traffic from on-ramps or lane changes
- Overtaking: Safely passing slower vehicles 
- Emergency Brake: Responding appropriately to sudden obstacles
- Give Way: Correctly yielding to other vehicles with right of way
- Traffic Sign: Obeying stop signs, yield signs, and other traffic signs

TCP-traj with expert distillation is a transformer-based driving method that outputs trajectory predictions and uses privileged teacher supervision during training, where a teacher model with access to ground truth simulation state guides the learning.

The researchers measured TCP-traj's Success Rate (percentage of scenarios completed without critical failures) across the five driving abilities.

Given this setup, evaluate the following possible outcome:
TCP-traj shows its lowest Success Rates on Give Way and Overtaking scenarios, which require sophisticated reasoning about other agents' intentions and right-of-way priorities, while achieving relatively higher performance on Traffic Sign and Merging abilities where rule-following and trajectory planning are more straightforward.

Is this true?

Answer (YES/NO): NO